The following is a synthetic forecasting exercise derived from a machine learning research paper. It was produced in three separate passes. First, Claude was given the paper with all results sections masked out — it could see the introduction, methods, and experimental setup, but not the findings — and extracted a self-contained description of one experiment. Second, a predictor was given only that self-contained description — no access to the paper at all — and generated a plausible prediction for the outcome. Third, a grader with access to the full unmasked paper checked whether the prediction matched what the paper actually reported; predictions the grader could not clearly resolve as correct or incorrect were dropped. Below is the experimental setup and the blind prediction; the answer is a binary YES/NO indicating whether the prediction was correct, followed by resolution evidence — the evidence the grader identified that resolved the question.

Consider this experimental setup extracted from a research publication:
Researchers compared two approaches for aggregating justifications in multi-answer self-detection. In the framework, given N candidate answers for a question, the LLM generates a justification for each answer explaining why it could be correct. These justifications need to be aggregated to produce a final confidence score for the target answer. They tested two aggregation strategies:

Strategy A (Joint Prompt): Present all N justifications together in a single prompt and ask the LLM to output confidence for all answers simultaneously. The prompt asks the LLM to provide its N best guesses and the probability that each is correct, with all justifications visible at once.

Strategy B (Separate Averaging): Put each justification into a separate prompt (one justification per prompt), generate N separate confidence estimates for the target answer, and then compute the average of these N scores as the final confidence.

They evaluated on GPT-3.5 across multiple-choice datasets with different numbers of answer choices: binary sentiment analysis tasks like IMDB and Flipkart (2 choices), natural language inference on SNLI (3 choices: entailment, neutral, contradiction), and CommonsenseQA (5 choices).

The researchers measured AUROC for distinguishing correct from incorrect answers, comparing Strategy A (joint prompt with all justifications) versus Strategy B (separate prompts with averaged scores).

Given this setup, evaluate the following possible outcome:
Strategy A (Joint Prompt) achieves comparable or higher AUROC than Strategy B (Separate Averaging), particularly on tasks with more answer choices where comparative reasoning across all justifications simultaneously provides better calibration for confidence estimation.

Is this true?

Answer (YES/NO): NO